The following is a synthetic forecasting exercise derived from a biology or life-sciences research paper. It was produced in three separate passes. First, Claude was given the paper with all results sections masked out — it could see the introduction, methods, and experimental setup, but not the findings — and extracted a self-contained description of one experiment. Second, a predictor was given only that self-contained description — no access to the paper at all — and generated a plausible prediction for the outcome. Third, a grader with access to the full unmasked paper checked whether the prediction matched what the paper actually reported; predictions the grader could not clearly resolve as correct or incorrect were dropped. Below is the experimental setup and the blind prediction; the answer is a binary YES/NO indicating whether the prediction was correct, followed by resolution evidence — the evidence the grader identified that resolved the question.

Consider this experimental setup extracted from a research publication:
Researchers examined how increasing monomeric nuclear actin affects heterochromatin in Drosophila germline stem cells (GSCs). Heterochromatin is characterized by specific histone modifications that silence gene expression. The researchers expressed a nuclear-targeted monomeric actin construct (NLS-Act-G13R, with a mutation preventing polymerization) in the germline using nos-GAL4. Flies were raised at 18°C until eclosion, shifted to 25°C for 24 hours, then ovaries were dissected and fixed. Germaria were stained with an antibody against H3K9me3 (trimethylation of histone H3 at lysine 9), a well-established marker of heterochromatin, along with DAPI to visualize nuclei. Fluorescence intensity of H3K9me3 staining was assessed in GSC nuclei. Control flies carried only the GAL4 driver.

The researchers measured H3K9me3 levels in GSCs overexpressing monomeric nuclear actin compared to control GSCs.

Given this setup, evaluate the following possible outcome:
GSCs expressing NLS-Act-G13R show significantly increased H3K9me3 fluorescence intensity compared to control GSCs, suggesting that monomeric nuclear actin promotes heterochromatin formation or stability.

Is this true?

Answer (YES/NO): YES